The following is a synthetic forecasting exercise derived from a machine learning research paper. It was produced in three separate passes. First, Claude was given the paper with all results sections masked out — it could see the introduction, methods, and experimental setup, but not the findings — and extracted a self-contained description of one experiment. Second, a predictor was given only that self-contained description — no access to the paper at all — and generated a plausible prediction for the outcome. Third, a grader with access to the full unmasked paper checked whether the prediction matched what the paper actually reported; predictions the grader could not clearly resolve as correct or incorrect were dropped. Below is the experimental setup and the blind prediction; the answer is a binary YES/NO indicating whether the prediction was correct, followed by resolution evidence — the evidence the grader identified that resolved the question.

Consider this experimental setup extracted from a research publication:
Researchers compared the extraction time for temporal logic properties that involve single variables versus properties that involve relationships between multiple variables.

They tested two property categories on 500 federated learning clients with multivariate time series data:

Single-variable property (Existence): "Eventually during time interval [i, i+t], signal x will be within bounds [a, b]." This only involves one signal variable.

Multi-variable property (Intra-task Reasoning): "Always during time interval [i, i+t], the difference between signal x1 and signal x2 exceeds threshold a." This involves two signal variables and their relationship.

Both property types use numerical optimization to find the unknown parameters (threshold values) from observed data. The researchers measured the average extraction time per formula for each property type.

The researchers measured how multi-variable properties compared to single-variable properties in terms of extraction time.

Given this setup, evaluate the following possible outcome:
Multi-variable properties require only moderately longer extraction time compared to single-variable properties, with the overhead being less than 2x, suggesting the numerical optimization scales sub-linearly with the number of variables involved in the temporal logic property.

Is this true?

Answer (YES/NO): YES